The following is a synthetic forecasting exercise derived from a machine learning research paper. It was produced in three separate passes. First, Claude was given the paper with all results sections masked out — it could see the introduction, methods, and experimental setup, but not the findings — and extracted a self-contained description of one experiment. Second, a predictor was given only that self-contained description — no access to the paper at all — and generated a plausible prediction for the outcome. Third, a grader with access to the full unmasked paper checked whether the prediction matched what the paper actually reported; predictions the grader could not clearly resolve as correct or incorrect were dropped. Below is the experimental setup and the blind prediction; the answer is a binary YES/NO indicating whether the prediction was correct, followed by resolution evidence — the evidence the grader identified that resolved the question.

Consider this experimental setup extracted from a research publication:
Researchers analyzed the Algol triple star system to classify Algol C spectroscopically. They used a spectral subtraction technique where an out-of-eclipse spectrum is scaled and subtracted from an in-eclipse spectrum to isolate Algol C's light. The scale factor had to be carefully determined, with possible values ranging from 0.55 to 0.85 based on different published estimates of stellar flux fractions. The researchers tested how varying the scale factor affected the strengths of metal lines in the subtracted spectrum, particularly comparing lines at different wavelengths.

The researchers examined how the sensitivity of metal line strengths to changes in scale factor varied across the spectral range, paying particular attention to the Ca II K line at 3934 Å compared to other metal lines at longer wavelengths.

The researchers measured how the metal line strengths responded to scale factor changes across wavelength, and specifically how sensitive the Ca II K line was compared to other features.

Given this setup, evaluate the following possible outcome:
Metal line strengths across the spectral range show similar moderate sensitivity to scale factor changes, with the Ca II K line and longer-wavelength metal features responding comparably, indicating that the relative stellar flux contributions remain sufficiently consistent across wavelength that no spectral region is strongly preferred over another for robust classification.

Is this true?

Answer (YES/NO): NO